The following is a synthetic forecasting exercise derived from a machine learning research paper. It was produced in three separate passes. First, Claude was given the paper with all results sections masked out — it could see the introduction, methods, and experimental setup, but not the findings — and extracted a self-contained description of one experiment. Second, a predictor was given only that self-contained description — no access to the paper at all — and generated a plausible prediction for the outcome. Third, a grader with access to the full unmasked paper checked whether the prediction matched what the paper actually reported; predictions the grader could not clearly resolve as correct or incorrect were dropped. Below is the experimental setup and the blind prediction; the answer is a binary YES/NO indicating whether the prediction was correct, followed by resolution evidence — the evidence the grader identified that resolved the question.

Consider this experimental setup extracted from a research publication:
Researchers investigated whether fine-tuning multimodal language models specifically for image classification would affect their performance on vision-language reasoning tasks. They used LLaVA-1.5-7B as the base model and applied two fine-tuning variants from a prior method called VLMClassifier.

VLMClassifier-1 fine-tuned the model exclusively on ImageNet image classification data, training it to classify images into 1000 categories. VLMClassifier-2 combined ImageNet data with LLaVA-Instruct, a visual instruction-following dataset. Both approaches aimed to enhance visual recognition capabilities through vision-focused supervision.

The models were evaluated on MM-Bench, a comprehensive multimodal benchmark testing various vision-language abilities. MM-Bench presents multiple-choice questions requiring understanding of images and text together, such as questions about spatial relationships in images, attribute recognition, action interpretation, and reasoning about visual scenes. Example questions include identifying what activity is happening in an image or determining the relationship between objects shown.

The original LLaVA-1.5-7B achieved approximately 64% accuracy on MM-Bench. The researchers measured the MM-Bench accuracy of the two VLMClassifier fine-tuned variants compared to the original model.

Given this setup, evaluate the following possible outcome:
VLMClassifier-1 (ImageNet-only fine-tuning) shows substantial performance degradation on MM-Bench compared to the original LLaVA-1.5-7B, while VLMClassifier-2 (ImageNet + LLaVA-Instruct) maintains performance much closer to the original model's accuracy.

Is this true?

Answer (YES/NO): NO